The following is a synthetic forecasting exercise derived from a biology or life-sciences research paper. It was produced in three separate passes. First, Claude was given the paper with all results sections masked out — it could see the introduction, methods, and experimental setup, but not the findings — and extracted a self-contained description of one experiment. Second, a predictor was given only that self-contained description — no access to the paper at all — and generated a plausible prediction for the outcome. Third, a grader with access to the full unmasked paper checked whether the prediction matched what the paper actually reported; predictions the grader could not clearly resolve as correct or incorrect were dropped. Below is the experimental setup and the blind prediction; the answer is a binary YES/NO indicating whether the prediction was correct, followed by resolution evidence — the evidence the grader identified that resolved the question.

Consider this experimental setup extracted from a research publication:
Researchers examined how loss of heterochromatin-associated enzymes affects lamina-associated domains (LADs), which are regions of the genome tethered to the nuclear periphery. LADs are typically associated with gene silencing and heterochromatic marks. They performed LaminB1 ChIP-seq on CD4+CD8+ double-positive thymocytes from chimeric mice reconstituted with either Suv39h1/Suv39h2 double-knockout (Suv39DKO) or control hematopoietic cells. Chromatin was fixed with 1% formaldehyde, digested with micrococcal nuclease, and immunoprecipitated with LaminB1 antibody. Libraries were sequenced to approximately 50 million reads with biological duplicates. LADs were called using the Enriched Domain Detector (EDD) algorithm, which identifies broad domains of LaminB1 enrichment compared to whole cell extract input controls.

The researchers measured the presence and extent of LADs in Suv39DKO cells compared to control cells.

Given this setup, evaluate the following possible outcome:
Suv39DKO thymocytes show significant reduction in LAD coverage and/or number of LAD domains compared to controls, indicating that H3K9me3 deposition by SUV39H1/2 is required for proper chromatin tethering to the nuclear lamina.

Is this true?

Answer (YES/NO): YES